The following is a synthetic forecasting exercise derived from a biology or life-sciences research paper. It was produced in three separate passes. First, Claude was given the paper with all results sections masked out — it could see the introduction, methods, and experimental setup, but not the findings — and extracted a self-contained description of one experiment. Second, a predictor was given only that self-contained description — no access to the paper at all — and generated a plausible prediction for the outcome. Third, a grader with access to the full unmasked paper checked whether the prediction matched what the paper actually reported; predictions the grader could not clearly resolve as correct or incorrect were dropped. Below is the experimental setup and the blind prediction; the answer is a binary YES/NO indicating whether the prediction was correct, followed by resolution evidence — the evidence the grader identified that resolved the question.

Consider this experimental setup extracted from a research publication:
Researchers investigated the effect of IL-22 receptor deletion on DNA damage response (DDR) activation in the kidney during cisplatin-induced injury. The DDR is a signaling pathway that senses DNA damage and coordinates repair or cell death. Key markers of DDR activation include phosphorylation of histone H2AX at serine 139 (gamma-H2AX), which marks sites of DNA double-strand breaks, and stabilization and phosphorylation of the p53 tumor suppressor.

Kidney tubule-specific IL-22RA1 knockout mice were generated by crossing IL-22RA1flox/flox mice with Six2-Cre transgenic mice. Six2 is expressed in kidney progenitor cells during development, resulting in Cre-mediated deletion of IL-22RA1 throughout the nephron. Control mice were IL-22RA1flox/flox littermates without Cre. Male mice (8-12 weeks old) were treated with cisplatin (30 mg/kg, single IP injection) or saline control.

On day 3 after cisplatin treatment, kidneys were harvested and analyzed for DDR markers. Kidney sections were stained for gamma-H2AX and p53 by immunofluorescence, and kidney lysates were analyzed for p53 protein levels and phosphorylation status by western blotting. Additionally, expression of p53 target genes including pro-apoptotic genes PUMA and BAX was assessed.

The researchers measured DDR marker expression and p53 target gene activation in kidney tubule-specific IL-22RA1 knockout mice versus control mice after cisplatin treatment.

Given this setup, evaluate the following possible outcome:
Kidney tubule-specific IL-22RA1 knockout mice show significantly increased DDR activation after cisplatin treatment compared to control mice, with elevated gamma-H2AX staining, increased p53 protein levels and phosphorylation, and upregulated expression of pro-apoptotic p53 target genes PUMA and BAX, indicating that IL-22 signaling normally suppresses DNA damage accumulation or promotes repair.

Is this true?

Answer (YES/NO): NO